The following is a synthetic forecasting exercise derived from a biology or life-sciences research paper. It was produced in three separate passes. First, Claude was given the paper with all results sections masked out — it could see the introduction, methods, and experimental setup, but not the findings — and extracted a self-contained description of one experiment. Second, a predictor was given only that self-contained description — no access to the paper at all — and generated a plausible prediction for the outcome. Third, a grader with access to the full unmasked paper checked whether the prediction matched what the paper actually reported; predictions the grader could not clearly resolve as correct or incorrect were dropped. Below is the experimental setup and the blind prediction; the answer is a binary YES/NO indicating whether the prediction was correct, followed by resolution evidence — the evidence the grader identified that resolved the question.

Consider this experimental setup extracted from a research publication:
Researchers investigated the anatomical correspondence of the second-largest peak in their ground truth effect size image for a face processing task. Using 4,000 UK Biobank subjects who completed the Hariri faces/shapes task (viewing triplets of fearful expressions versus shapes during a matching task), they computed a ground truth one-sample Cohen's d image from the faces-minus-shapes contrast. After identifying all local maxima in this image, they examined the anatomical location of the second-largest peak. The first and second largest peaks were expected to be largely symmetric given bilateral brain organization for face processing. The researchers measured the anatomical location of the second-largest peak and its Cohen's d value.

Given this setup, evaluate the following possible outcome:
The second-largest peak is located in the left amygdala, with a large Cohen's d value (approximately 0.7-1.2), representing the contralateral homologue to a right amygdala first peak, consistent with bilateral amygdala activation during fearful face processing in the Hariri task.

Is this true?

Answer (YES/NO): NO